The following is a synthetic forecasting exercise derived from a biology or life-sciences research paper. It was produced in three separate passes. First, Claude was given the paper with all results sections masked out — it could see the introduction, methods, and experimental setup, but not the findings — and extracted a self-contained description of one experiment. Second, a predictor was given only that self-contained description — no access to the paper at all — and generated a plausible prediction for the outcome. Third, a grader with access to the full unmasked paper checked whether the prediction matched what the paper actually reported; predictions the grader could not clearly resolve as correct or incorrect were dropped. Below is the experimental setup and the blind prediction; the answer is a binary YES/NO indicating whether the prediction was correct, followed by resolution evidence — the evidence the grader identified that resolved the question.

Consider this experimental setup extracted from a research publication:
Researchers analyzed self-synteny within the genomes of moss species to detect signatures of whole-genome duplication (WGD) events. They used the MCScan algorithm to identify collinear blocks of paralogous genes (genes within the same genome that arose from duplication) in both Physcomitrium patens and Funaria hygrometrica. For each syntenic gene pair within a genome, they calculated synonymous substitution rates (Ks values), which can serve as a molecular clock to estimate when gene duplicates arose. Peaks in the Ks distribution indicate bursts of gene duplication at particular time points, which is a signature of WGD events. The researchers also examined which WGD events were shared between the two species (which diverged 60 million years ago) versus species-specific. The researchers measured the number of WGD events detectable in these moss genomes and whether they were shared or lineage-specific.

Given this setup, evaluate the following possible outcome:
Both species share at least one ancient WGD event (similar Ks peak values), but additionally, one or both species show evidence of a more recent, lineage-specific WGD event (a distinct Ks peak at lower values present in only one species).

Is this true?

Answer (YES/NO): NO